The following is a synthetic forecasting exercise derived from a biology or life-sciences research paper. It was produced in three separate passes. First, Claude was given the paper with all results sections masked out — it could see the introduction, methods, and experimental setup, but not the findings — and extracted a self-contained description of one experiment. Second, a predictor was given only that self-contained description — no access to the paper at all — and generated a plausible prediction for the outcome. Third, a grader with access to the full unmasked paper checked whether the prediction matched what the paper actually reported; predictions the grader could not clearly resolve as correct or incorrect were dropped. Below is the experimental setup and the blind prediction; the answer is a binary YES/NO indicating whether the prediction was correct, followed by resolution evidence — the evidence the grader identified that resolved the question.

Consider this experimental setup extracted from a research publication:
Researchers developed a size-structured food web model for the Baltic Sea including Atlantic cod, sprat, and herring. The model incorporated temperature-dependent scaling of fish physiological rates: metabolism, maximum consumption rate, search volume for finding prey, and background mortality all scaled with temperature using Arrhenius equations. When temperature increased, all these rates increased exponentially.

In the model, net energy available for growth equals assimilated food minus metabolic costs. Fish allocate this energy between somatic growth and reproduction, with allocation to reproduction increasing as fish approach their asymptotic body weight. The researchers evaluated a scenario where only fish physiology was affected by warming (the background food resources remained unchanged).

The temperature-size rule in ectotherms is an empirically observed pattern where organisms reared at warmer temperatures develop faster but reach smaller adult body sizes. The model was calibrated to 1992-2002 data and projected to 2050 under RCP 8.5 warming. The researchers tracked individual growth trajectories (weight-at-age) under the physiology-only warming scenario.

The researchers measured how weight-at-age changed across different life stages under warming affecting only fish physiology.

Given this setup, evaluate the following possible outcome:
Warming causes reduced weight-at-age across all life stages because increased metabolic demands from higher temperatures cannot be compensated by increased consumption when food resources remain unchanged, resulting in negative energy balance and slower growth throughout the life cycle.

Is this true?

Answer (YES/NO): NO